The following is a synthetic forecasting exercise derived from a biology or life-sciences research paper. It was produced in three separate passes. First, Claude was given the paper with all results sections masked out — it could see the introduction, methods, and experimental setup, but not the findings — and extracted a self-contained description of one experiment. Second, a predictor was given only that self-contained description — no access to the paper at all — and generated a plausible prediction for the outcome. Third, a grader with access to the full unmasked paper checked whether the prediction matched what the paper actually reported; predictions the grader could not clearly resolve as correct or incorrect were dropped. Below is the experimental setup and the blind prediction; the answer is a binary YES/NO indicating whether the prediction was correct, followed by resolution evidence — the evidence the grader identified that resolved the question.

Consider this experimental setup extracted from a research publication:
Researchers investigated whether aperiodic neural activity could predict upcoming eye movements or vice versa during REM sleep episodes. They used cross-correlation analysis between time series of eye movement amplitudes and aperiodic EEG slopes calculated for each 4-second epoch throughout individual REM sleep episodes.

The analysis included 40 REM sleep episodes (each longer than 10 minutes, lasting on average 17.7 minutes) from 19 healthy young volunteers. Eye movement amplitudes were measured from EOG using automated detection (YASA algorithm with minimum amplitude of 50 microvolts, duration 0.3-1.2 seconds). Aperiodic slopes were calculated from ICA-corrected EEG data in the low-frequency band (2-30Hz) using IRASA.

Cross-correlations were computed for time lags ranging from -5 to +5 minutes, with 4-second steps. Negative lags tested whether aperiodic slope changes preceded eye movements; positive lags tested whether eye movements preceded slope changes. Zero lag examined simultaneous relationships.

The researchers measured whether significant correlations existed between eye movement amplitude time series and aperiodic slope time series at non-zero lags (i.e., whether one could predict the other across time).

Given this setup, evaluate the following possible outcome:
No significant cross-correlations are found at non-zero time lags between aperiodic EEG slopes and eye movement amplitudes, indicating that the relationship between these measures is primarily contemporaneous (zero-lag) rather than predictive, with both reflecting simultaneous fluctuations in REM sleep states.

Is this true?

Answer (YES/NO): YES